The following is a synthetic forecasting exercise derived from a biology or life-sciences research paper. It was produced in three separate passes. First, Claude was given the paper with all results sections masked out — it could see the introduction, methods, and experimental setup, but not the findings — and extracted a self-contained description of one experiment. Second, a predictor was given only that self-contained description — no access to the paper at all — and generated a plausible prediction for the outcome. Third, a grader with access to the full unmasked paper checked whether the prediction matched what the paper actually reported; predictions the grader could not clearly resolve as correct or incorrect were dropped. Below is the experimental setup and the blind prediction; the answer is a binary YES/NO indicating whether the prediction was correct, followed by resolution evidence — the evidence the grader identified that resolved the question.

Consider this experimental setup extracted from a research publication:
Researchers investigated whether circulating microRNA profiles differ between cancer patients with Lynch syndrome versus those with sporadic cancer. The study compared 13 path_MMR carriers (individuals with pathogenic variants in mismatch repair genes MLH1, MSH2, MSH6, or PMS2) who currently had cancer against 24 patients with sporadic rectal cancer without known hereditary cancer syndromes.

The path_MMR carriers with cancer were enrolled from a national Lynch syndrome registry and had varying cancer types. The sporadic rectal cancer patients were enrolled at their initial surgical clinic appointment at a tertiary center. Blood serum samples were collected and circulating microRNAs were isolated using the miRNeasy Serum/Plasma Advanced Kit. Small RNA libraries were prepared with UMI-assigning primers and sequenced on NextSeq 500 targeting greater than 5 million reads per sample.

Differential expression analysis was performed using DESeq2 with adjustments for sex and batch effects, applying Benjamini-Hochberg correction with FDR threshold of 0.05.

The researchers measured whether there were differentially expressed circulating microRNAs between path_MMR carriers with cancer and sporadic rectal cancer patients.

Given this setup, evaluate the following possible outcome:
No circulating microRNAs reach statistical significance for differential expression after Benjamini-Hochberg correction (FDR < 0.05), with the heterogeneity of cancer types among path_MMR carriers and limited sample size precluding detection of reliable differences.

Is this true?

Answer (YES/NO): YES